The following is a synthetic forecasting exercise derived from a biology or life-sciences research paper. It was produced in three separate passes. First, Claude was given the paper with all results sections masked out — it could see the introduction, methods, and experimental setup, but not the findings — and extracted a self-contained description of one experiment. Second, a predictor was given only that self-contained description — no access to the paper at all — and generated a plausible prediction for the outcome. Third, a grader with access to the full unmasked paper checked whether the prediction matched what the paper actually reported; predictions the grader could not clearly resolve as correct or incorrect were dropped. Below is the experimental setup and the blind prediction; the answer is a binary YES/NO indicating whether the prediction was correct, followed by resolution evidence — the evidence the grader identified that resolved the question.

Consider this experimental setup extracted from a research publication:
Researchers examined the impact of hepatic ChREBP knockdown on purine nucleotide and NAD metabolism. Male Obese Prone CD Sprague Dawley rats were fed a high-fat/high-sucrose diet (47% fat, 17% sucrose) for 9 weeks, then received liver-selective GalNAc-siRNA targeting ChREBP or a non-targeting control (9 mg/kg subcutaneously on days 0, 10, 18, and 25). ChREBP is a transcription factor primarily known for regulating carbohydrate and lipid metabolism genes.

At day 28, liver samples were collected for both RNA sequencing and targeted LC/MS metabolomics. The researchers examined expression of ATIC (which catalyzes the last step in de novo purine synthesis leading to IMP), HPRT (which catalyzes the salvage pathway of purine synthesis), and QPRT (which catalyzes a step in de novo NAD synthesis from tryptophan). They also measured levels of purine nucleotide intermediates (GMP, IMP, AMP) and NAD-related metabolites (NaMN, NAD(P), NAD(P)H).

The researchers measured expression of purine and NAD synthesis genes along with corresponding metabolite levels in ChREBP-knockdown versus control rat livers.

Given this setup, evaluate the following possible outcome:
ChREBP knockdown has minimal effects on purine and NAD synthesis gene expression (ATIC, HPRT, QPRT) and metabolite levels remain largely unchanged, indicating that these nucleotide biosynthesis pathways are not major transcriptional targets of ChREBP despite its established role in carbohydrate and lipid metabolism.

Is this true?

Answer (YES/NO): NO